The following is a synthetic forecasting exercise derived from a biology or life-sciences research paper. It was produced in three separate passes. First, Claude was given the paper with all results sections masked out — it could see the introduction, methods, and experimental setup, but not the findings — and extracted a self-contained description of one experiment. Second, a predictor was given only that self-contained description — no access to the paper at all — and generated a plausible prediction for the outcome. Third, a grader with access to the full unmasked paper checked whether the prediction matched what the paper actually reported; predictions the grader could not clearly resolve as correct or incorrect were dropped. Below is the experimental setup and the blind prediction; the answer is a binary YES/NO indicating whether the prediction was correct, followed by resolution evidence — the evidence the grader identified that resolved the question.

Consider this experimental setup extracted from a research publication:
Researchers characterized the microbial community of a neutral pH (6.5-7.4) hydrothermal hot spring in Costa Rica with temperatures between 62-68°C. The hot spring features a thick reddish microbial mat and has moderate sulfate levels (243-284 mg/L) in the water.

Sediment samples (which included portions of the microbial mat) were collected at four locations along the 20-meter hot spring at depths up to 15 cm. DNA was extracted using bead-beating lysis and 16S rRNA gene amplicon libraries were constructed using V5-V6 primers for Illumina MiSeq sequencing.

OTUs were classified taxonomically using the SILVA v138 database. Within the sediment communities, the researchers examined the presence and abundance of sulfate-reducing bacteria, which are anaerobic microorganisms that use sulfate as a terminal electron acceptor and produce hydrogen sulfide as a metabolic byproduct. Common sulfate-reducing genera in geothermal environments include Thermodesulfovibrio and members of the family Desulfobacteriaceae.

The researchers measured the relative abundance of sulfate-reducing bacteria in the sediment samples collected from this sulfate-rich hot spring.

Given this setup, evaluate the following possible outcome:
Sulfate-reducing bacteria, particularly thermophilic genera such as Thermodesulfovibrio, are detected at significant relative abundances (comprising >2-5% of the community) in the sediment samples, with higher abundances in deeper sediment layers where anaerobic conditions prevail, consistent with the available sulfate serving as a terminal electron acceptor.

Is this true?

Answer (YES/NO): NO